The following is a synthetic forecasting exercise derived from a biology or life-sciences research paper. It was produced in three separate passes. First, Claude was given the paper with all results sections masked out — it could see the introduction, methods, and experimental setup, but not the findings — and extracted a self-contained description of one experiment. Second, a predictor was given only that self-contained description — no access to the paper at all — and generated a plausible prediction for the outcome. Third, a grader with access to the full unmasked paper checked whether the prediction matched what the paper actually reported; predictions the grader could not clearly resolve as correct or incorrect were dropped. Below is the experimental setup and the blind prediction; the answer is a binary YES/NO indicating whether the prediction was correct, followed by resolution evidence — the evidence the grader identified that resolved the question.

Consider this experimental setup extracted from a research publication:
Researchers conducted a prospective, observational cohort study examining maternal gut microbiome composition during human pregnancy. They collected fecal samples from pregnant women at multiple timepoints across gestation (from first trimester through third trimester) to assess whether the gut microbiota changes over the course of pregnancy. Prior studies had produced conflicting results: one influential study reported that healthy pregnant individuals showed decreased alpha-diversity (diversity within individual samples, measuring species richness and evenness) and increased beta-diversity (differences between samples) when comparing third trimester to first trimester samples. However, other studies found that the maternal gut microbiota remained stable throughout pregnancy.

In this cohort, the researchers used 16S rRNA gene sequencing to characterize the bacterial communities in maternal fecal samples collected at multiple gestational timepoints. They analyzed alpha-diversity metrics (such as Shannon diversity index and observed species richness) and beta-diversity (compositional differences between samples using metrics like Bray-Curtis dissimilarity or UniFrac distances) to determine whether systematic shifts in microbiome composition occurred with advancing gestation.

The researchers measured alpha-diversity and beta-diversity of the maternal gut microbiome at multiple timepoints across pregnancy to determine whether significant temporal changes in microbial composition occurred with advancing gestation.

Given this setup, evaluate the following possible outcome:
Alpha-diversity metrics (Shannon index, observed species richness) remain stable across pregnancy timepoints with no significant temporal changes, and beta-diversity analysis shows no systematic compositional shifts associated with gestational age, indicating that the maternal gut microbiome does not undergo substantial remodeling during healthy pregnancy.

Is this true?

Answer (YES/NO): NO